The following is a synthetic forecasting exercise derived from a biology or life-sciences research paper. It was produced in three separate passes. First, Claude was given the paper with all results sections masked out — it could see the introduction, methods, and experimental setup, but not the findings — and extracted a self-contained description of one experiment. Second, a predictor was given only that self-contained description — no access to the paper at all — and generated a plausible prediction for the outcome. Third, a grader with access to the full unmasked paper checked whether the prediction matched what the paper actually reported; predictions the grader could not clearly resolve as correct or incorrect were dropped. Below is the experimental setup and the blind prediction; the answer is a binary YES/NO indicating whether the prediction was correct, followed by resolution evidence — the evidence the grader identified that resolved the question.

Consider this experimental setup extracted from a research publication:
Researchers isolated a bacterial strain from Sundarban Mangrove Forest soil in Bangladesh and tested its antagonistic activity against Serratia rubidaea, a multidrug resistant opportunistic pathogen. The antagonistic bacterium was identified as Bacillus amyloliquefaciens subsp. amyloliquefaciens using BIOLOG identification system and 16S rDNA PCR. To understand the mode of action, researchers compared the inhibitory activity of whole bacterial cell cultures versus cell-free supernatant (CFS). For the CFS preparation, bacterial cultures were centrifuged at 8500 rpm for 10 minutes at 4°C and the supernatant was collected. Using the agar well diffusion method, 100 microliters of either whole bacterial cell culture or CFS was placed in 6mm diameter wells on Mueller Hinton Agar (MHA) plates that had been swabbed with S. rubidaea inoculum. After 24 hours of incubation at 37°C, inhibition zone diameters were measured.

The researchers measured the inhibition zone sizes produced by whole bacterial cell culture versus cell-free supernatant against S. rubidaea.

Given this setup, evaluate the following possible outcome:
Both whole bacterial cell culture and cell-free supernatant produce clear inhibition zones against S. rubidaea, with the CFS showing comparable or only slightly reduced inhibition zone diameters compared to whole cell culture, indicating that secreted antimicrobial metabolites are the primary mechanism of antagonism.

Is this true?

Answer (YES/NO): NO